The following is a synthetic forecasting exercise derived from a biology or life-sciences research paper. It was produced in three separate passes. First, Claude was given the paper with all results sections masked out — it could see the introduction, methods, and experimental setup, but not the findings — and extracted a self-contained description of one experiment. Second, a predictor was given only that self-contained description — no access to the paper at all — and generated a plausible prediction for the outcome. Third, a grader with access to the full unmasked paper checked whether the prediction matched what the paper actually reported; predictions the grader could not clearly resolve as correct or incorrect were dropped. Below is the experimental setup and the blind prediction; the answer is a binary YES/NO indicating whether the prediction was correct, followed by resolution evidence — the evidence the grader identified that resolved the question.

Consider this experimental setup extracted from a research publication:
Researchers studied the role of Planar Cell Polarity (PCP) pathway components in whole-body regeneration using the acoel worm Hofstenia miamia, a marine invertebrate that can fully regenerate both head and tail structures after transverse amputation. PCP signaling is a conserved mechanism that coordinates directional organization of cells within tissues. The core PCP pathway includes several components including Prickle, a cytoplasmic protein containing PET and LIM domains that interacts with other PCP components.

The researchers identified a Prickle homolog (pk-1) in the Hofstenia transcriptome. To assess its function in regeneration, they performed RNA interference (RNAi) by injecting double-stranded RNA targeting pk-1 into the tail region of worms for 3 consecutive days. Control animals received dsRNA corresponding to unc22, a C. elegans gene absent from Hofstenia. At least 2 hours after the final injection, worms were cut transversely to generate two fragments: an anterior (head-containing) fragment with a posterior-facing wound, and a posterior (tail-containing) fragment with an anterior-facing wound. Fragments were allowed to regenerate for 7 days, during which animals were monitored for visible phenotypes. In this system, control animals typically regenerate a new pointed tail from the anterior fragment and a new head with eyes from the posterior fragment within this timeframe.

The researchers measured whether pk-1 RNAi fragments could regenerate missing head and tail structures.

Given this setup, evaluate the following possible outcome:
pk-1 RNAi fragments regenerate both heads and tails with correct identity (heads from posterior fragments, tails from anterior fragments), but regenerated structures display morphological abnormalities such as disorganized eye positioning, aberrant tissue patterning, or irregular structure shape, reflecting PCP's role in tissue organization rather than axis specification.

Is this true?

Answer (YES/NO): NO